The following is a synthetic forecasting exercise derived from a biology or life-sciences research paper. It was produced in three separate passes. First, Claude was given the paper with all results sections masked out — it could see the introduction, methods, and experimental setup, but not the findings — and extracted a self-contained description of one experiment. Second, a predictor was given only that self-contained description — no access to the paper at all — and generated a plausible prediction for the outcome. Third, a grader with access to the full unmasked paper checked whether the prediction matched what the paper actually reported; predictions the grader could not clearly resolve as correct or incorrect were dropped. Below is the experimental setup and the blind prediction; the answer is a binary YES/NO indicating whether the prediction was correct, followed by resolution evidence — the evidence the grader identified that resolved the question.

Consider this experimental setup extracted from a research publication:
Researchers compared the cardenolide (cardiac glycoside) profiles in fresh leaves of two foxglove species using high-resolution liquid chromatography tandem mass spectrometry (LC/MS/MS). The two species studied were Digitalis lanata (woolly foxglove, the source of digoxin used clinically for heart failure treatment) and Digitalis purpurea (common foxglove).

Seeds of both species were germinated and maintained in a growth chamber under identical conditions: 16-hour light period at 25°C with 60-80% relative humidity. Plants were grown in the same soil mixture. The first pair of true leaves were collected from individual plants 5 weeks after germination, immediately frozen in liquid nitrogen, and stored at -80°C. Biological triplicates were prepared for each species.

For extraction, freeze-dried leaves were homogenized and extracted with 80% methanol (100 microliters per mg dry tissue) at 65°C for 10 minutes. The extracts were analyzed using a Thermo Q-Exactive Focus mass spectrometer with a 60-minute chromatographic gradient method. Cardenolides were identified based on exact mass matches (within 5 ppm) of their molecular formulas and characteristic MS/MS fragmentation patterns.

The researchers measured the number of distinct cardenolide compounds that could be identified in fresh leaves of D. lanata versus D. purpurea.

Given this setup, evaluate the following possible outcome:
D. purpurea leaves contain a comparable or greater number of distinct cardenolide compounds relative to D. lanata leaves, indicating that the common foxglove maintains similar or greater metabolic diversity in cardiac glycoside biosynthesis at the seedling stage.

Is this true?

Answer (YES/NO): NO